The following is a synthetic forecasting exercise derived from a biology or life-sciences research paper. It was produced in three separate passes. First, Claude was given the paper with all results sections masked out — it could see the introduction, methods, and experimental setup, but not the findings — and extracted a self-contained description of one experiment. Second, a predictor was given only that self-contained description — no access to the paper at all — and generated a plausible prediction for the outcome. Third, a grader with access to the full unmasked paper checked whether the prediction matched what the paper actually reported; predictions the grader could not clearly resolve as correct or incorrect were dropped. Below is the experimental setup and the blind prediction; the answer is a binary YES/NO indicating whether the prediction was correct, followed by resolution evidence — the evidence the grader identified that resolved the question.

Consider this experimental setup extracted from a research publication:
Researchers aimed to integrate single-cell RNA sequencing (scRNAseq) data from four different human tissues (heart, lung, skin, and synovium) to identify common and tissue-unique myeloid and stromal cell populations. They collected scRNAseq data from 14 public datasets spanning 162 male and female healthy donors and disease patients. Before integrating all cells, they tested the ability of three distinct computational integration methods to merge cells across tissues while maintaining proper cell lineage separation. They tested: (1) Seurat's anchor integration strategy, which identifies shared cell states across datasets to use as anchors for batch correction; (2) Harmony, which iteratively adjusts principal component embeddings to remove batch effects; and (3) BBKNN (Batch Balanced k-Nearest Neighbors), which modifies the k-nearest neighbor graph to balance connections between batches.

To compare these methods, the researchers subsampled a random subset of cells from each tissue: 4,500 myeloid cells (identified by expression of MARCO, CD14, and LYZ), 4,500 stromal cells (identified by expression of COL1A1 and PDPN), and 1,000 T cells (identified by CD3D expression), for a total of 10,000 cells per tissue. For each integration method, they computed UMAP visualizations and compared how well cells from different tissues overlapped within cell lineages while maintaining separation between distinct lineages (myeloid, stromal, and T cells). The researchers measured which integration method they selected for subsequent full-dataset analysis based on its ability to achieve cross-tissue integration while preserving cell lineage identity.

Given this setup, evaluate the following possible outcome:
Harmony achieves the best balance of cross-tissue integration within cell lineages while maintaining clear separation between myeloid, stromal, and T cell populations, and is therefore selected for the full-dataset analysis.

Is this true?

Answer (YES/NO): YES